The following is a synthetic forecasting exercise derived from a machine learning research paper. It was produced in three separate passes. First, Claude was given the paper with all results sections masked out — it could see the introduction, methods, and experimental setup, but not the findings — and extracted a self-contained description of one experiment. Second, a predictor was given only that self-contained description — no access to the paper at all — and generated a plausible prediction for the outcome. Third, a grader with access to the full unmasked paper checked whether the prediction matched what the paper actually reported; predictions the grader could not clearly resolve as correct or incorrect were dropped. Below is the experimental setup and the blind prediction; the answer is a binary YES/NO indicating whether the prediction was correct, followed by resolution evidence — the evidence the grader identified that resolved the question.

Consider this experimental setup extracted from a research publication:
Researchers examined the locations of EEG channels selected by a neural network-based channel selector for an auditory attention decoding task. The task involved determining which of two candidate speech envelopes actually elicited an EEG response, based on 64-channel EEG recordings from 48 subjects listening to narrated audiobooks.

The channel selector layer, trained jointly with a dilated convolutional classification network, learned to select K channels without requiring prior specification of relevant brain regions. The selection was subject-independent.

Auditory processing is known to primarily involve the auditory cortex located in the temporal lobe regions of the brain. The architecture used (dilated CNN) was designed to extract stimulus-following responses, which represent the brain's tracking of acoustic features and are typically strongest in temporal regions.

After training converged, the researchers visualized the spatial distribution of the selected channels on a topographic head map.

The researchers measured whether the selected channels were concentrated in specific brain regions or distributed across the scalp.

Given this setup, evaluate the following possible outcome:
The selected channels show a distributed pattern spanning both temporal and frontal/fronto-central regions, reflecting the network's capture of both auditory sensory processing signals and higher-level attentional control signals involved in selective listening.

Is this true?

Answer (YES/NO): NO